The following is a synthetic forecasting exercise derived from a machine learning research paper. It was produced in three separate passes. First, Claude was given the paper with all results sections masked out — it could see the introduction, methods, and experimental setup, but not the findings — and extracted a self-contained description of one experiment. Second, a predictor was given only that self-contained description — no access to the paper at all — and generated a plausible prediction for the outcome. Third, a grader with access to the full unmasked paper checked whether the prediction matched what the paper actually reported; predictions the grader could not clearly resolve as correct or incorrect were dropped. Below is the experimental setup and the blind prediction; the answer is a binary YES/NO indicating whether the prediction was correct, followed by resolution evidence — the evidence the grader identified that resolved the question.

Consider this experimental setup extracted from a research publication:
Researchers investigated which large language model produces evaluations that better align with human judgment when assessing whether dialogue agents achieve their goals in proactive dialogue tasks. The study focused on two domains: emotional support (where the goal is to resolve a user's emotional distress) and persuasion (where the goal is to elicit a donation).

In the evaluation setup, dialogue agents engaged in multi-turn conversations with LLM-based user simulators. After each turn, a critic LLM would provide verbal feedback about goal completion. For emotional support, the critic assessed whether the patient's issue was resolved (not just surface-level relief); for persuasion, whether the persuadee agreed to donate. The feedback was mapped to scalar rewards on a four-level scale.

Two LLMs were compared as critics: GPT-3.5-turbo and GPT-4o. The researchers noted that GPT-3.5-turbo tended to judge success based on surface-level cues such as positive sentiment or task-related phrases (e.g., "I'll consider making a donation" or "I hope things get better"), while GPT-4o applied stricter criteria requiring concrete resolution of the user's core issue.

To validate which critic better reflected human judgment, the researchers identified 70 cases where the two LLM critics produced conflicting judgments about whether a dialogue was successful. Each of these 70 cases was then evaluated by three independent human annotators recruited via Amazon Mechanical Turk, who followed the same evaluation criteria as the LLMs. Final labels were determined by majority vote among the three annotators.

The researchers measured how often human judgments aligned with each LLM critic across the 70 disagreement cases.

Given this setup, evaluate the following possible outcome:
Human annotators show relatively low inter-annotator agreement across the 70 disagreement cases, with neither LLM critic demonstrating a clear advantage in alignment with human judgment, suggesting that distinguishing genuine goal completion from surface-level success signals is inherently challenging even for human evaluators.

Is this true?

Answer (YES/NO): NO